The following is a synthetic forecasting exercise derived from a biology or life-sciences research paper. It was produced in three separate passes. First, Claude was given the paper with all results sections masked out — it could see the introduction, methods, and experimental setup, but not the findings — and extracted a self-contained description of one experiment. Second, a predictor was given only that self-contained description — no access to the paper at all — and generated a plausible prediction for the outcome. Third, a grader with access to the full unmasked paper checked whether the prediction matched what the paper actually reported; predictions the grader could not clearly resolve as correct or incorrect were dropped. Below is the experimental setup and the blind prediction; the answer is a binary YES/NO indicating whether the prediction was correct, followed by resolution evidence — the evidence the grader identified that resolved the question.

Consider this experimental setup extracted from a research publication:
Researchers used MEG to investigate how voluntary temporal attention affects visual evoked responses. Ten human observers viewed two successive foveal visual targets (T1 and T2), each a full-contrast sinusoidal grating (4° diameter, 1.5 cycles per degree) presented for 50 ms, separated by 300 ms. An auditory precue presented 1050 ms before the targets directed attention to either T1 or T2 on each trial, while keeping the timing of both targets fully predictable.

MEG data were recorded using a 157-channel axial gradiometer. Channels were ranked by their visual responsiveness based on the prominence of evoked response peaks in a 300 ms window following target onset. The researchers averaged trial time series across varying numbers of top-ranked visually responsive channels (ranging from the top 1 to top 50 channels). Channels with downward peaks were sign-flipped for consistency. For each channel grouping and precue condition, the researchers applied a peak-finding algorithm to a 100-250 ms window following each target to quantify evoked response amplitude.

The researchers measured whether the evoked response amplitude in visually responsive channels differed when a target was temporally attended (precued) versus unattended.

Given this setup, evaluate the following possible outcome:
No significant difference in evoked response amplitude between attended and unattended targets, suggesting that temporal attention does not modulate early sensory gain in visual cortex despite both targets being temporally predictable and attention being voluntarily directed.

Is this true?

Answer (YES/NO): YES